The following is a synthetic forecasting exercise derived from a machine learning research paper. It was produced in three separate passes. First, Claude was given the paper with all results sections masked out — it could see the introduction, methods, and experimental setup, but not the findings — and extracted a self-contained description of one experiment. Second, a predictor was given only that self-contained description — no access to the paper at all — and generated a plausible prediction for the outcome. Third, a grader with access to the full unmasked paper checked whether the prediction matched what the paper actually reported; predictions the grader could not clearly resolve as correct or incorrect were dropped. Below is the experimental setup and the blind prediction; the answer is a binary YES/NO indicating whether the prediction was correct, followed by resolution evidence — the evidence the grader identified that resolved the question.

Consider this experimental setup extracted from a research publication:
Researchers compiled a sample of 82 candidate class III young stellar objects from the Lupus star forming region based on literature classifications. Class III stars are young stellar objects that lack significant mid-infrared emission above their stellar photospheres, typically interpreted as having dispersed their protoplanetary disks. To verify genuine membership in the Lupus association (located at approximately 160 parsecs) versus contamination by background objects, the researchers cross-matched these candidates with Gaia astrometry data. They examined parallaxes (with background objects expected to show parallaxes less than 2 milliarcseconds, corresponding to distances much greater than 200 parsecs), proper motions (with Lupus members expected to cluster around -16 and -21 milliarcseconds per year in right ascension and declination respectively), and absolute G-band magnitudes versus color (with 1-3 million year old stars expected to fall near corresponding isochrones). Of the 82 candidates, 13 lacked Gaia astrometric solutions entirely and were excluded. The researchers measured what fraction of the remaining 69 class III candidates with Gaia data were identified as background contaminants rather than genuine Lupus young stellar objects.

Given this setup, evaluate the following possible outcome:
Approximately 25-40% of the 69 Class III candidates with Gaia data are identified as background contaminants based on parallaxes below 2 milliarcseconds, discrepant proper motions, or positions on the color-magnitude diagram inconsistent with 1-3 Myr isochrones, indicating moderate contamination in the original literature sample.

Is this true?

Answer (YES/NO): NO